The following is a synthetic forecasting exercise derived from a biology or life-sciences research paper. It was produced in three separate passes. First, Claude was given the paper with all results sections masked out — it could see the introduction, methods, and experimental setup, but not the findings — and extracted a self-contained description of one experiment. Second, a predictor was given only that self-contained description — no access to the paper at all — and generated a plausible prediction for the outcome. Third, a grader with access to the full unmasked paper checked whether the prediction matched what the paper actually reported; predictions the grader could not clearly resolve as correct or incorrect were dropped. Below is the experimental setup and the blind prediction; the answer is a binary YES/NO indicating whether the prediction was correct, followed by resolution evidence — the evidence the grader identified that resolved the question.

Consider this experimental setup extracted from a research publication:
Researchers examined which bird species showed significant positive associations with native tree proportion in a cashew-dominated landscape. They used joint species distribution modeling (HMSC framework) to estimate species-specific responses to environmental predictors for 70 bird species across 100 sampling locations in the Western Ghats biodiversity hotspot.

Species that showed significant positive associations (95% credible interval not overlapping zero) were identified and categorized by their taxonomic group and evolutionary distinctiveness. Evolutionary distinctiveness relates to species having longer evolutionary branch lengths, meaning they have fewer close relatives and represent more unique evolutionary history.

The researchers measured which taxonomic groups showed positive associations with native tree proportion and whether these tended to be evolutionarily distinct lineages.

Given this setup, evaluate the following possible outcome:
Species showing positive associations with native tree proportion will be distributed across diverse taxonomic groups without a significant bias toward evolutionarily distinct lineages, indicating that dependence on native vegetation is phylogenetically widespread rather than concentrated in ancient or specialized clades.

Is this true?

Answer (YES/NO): NO